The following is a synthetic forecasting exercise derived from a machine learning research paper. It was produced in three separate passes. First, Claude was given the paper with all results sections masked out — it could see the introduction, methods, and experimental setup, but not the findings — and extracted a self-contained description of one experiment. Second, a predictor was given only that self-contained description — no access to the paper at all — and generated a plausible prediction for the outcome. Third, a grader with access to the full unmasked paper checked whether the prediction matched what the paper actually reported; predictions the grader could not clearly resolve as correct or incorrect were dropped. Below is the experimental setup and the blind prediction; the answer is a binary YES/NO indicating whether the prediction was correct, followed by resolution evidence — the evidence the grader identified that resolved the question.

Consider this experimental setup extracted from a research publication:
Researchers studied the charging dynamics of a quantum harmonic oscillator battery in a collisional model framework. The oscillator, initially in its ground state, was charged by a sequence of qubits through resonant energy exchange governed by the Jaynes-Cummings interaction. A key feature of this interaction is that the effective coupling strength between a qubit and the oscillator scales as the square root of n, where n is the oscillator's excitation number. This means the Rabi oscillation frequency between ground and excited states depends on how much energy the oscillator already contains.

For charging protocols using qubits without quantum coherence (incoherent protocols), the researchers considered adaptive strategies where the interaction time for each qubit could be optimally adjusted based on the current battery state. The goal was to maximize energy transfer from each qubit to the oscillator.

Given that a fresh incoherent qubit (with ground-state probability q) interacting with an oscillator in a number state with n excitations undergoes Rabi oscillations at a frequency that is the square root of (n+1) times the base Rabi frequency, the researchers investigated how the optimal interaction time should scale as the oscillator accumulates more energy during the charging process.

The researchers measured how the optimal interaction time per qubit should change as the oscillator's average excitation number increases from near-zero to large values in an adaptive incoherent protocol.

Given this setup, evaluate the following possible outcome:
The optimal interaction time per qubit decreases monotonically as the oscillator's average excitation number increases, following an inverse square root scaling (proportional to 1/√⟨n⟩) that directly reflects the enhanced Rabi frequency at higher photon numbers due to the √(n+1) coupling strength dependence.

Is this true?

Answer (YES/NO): YES